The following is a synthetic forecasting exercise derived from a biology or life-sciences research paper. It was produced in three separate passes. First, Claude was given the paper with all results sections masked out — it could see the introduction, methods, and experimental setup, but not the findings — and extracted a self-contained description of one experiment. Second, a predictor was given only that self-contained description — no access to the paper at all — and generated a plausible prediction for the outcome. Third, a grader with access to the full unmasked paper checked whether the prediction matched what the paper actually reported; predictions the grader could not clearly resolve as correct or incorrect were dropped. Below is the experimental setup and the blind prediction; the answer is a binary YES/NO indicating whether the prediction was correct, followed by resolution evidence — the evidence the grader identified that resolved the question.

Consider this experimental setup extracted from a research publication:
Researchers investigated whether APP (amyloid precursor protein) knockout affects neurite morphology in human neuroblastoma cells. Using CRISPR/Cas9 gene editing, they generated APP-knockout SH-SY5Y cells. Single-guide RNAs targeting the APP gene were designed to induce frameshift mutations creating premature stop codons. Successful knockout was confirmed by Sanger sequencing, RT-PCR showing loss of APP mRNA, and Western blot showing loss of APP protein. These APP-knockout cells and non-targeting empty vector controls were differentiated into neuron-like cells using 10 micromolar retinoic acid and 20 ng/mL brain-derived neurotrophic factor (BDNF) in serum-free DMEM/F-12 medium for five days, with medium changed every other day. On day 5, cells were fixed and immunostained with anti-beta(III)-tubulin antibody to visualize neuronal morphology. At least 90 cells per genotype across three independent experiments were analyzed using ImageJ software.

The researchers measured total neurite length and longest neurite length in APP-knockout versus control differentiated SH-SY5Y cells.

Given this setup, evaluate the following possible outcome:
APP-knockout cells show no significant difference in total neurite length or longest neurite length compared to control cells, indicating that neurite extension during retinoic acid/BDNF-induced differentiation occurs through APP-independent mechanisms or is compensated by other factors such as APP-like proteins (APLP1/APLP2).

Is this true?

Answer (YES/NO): NO